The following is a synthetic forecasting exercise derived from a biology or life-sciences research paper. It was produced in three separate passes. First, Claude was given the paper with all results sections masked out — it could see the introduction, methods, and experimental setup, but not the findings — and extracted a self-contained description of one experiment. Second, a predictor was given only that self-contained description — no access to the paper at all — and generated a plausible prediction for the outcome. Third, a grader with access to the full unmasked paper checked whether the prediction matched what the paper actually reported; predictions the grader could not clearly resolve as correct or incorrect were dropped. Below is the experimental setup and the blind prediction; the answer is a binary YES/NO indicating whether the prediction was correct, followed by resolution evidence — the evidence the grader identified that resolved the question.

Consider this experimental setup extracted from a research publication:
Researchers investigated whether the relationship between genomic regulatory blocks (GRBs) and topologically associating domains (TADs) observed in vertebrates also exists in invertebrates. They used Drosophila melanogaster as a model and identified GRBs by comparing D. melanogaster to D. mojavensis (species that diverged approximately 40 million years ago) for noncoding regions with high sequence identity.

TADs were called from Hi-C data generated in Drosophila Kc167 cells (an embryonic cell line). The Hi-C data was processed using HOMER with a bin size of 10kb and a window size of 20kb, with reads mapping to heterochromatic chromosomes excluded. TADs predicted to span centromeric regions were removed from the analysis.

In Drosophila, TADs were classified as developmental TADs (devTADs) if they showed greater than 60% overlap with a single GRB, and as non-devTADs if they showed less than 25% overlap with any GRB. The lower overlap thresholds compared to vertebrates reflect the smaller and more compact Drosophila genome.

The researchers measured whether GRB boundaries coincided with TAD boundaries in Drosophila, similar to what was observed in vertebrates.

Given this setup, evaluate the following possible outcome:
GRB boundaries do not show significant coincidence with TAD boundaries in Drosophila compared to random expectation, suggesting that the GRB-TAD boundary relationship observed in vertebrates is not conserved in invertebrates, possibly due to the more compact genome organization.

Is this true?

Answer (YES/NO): NO